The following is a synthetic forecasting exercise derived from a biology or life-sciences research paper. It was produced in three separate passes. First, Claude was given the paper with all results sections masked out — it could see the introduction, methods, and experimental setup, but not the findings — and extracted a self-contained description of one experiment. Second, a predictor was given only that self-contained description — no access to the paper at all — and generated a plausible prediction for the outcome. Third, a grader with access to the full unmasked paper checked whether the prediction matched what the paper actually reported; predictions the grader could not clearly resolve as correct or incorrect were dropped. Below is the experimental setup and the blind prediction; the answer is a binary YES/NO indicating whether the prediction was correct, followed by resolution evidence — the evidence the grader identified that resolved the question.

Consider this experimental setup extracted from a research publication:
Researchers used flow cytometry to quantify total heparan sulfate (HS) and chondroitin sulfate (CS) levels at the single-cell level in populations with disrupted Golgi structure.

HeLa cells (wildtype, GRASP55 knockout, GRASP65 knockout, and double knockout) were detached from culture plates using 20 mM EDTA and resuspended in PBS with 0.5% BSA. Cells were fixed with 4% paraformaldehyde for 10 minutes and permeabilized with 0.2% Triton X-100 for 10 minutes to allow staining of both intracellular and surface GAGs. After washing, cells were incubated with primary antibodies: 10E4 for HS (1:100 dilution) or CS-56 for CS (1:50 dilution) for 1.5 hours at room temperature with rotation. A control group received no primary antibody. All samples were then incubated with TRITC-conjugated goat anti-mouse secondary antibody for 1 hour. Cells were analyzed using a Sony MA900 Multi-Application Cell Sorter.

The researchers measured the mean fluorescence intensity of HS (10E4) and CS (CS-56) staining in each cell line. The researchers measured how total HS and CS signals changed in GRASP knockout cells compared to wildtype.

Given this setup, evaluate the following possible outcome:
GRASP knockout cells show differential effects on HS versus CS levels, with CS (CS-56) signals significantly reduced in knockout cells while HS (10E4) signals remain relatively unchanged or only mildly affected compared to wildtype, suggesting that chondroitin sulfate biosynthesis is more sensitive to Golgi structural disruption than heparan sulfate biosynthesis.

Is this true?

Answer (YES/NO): NO